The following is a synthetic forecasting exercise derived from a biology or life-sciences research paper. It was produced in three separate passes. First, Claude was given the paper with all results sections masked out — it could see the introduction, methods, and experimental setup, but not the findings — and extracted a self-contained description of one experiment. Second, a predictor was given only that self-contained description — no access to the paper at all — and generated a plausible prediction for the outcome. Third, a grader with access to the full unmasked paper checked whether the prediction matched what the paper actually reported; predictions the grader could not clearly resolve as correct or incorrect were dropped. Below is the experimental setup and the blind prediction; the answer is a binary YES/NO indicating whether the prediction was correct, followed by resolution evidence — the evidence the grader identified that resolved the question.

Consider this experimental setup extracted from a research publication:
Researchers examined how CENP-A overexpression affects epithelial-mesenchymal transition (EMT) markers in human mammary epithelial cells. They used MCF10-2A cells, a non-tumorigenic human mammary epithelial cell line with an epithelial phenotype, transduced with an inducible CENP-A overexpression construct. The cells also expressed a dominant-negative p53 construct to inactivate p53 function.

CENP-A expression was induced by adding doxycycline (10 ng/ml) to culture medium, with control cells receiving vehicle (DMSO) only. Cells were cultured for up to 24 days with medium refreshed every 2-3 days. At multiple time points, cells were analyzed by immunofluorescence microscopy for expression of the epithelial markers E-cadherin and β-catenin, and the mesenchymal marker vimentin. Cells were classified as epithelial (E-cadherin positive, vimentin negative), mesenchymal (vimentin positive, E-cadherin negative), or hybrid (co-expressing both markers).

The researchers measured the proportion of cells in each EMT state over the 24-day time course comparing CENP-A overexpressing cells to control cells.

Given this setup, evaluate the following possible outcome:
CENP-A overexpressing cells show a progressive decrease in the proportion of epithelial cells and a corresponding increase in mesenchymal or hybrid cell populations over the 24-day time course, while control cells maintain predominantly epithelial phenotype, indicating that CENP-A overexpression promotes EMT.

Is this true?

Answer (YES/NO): NO